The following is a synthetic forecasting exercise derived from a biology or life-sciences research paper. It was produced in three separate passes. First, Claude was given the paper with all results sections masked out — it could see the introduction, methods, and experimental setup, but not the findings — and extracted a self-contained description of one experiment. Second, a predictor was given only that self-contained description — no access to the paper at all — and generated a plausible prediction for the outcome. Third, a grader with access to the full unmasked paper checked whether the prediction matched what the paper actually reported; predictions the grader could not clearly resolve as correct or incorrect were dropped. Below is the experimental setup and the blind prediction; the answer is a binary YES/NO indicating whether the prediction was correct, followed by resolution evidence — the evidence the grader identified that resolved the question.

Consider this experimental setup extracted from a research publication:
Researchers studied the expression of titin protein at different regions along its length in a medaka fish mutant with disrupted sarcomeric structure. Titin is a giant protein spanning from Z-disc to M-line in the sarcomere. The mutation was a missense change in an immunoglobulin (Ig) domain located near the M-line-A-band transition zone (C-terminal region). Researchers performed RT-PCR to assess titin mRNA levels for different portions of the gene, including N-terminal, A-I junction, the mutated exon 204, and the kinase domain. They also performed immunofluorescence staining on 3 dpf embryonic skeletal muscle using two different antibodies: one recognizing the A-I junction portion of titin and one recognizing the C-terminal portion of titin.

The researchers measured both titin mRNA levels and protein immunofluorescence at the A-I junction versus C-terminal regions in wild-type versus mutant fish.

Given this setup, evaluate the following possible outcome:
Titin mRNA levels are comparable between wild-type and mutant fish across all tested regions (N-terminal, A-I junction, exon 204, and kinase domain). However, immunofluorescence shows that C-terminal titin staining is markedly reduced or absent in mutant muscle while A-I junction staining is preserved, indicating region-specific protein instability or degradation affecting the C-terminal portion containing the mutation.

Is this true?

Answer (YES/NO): NO